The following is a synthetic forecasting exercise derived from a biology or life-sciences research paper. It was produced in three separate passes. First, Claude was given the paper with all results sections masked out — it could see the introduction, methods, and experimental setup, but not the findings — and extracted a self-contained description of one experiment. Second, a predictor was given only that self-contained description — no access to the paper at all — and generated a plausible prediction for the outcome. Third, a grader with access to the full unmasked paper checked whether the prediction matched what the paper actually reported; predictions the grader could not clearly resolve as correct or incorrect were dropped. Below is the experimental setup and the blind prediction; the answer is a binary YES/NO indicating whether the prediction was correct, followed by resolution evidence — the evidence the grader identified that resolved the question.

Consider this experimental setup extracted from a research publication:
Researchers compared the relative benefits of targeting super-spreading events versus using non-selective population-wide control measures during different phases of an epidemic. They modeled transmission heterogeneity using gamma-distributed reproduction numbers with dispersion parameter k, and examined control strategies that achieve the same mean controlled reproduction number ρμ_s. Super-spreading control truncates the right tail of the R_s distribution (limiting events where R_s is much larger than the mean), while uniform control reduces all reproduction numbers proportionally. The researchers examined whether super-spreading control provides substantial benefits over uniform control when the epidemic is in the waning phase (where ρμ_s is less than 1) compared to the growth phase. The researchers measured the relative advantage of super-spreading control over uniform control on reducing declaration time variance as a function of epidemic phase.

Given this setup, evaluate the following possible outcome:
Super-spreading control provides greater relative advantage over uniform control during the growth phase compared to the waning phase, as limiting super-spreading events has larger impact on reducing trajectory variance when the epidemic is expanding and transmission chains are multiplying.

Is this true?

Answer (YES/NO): YES